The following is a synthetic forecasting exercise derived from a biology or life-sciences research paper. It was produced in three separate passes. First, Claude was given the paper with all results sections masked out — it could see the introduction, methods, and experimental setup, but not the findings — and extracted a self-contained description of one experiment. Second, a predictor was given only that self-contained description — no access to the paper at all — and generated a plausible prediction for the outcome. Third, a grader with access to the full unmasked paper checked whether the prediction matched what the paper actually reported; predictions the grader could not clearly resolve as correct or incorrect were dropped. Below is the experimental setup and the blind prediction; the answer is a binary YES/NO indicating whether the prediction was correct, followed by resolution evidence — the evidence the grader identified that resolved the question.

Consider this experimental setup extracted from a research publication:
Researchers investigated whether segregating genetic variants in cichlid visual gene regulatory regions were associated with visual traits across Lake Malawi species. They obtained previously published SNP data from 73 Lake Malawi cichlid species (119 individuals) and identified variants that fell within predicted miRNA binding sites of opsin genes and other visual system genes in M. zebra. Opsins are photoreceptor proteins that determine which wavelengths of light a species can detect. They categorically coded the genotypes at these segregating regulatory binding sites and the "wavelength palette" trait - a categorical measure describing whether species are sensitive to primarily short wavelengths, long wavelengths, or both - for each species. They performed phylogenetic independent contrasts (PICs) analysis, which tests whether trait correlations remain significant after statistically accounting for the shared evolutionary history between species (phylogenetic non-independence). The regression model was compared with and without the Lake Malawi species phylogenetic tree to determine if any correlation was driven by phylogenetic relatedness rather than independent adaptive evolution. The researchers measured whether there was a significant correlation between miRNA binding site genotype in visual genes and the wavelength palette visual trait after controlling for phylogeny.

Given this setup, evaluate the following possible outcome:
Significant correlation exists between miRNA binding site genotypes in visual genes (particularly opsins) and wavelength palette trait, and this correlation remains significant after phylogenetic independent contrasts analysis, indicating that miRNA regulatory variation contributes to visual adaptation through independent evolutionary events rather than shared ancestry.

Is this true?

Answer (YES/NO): NO